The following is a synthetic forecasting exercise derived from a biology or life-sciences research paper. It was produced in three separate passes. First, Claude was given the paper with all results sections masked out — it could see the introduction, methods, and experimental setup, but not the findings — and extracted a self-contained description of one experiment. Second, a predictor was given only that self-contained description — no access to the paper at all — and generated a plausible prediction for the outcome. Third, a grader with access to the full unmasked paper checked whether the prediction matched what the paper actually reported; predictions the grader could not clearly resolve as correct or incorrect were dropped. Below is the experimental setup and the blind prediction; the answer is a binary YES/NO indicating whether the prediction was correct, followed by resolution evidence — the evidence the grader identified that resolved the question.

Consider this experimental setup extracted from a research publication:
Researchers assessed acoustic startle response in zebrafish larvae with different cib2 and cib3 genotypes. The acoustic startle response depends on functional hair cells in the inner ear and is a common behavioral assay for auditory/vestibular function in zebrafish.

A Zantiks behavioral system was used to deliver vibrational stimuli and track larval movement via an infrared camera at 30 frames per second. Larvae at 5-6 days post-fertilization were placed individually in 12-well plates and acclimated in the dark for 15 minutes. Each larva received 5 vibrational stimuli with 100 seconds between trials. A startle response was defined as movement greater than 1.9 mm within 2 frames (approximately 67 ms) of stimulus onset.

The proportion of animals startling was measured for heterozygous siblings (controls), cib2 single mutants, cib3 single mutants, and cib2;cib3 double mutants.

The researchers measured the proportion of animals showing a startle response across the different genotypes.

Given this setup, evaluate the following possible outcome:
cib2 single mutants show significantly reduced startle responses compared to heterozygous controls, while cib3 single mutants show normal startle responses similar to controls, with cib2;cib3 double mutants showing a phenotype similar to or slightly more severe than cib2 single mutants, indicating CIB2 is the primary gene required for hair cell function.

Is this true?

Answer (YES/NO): NO